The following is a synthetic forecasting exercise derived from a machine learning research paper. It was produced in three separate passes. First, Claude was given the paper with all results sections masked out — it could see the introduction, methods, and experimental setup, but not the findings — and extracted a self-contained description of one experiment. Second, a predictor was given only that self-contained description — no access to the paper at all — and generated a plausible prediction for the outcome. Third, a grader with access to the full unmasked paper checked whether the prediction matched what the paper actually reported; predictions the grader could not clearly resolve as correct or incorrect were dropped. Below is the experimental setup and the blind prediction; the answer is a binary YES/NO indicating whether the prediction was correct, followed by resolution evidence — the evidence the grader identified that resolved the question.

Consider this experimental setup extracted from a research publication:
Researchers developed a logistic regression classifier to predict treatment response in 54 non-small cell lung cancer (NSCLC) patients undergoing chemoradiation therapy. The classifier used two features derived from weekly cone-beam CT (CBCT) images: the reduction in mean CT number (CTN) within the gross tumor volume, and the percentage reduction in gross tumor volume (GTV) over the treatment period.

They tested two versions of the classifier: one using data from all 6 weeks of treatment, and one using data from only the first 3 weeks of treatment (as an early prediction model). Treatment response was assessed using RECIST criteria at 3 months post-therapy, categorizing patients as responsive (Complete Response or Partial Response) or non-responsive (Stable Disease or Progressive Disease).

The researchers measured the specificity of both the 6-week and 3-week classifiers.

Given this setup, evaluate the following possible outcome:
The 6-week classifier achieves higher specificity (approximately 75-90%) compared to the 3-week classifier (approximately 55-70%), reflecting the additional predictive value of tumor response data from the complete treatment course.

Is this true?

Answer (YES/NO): NO